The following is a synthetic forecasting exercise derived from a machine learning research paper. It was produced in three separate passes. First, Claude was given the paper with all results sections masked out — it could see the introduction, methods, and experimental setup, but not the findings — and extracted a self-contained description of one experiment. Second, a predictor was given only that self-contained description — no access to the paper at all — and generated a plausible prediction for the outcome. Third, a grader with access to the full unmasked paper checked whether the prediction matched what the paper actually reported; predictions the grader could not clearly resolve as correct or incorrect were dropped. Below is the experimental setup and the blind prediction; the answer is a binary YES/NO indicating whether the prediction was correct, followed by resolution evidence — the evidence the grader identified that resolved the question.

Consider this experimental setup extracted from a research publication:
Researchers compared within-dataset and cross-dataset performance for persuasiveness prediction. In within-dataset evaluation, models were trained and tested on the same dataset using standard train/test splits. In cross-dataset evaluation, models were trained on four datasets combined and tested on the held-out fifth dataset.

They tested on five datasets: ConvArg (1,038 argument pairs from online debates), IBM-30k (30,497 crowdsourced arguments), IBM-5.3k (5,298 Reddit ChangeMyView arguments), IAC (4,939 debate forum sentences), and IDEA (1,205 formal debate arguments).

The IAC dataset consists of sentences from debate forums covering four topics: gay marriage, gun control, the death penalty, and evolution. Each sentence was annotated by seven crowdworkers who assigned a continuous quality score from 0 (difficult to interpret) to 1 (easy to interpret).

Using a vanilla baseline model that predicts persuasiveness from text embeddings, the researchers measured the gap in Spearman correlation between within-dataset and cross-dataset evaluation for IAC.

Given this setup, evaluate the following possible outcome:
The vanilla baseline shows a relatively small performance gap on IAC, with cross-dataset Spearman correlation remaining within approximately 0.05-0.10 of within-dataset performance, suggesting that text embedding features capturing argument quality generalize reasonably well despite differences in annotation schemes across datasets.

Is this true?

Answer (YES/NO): NO